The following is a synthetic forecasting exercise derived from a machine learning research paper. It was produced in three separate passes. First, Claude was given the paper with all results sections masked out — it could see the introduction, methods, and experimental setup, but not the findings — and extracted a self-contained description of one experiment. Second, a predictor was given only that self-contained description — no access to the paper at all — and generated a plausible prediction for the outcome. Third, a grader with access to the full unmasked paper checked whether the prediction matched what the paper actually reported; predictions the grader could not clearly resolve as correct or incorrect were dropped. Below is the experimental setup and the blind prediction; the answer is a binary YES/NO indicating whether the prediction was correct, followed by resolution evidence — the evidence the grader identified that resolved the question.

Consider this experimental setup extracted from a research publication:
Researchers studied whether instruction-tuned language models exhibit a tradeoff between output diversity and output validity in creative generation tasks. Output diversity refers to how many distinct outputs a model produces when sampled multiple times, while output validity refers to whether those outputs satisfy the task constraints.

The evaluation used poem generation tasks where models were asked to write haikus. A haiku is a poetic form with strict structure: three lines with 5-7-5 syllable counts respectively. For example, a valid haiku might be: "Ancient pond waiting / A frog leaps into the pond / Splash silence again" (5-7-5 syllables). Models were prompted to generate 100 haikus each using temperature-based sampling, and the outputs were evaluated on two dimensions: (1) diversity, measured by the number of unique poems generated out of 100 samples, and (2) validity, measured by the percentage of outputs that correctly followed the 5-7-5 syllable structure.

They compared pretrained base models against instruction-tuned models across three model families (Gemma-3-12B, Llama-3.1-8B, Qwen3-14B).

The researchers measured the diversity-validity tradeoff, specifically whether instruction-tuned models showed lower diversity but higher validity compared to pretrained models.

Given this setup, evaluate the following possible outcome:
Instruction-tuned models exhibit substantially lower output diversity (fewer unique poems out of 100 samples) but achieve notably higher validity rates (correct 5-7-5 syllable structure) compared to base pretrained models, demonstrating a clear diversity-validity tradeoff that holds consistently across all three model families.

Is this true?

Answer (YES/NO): YES